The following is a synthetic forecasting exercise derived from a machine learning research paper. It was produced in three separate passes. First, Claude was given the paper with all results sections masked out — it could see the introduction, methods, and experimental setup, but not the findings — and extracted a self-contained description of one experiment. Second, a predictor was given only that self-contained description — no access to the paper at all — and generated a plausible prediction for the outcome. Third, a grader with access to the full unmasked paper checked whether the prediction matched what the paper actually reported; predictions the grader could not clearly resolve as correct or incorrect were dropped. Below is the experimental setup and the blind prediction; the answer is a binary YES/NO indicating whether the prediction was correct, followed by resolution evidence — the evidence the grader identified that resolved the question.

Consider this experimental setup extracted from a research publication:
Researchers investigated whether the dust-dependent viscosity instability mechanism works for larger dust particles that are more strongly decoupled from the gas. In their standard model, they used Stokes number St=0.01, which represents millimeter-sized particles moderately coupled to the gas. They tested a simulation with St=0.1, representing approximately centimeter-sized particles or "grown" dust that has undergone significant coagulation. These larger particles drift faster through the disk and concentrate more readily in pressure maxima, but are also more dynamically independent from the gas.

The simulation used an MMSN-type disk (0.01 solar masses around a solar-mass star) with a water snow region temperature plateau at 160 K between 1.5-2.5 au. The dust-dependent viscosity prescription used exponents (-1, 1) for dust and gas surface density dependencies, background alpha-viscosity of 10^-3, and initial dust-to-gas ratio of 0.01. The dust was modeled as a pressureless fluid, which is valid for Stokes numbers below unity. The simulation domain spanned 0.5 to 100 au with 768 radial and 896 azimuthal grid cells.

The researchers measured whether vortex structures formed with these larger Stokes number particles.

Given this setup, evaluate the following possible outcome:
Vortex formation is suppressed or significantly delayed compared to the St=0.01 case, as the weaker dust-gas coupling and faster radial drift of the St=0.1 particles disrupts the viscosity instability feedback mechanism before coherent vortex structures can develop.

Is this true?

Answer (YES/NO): NO